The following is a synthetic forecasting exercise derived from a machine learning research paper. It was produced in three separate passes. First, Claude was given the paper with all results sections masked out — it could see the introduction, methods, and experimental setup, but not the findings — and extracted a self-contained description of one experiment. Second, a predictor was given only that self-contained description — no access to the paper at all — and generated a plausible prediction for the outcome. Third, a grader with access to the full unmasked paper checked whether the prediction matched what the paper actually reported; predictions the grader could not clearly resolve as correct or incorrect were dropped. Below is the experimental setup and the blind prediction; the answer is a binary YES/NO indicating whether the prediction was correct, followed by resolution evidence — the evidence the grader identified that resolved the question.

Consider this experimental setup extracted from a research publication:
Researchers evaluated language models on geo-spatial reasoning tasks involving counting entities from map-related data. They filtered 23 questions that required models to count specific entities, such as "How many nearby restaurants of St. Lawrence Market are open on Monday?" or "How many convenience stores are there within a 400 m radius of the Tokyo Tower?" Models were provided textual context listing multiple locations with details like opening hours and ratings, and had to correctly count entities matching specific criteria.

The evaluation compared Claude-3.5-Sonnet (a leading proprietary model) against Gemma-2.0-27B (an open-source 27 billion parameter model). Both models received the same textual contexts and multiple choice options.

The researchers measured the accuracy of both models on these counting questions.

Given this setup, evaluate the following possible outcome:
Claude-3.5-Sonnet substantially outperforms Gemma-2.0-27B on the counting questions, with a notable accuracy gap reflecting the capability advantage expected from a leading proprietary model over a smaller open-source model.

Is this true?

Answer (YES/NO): NO